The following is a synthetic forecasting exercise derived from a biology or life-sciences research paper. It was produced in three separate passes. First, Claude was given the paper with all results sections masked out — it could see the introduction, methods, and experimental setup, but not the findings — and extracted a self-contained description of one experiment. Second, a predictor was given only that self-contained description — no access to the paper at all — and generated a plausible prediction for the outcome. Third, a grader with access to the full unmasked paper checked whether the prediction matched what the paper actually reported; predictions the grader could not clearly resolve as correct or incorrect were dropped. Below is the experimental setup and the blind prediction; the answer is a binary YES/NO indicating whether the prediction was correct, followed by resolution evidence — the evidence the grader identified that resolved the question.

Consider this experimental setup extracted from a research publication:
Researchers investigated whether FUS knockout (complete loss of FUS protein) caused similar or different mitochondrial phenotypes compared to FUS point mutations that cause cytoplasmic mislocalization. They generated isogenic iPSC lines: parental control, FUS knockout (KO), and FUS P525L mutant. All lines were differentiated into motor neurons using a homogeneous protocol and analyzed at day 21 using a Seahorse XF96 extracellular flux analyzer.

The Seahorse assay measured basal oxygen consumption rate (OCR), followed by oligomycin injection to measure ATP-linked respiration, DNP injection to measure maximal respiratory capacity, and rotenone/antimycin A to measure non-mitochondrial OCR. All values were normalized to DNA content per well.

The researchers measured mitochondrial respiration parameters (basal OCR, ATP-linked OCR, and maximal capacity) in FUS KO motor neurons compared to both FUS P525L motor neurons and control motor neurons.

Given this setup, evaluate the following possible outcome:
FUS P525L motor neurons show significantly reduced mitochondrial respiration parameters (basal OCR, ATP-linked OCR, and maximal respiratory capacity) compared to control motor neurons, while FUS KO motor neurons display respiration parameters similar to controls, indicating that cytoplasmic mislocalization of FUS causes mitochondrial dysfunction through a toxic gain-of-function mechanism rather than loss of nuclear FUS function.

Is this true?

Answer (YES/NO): YES